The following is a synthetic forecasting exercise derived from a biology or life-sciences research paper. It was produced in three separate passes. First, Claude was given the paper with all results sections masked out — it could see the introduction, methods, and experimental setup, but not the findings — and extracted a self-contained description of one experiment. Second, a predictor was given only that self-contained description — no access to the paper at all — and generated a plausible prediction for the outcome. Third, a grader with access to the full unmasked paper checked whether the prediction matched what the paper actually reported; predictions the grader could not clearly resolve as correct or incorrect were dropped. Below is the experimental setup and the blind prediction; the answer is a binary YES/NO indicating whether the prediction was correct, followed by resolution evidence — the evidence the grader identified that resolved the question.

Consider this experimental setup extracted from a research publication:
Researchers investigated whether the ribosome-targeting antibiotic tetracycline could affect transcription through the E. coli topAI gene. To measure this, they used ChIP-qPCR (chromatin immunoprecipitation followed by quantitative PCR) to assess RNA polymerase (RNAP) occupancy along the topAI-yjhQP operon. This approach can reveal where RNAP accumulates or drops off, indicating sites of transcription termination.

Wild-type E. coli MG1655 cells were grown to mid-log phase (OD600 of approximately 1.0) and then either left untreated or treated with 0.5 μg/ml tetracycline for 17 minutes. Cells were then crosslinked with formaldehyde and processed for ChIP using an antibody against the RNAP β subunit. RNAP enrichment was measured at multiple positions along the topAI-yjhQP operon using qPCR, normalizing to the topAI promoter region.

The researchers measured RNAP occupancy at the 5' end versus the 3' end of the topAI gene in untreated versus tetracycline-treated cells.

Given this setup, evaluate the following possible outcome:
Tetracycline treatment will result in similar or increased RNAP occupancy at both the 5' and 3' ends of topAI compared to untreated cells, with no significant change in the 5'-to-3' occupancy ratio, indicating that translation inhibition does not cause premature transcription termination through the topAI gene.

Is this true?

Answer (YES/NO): NO